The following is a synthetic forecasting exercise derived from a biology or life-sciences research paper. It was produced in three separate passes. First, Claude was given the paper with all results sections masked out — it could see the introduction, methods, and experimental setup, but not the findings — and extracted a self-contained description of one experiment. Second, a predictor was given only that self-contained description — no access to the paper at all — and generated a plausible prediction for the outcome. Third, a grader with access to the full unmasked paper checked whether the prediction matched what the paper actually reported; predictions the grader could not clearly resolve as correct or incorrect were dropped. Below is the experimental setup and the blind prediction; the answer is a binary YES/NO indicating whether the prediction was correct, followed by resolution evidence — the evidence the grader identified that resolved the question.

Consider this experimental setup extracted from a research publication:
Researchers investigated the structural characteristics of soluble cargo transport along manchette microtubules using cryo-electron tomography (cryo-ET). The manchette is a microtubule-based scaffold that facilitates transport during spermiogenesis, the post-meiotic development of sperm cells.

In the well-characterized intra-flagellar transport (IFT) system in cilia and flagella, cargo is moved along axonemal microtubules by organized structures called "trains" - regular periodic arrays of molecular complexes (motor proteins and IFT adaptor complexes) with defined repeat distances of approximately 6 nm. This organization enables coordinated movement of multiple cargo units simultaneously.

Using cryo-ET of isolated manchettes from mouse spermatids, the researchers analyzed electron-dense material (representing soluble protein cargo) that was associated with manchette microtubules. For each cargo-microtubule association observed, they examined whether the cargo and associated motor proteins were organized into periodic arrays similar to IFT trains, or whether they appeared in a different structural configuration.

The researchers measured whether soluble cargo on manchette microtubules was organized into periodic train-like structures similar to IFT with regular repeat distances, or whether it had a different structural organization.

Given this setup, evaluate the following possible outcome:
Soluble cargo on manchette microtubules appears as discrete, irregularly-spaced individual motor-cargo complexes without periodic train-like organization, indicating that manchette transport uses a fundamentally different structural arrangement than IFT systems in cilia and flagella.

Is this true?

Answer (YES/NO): YES